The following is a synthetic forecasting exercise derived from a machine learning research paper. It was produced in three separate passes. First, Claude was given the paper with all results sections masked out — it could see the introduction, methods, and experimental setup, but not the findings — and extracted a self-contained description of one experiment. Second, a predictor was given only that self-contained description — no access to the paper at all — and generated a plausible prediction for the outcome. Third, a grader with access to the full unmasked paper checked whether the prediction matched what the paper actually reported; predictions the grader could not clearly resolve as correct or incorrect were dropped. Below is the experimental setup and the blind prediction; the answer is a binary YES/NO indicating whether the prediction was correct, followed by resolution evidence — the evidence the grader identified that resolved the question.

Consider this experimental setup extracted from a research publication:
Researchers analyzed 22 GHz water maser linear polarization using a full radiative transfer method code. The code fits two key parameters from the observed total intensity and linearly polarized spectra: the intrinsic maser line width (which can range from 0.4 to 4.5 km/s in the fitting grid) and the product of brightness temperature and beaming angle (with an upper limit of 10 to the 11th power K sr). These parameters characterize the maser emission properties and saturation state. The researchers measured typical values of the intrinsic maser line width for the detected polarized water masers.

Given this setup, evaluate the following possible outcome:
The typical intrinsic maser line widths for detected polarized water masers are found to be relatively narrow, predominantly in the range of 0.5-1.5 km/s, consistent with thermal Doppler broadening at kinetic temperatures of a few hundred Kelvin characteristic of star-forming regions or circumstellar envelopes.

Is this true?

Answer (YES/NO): NO